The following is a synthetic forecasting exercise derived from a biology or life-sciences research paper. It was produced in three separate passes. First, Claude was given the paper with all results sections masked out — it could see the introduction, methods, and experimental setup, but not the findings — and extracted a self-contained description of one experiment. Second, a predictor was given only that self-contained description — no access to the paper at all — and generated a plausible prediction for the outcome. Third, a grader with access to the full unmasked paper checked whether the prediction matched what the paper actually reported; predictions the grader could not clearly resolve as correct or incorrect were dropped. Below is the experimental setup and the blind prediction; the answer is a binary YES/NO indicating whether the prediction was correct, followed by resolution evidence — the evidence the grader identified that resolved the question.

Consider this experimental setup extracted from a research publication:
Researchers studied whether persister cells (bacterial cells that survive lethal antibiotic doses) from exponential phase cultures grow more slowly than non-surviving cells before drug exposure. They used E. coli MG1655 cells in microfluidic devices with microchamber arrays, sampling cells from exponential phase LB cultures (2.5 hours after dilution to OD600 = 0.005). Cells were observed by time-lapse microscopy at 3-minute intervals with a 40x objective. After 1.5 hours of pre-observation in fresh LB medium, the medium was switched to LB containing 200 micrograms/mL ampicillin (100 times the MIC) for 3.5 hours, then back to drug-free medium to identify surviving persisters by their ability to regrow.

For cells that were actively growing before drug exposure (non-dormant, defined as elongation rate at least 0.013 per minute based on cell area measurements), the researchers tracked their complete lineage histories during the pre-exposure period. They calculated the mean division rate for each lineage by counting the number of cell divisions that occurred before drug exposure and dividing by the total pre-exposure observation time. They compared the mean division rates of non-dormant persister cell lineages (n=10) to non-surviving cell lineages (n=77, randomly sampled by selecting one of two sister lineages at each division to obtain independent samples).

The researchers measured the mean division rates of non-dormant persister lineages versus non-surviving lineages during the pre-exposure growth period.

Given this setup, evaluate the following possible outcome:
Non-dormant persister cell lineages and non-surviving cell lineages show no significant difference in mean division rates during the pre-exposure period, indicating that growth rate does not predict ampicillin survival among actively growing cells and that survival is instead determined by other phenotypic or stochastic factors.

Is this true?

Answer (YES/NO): NO